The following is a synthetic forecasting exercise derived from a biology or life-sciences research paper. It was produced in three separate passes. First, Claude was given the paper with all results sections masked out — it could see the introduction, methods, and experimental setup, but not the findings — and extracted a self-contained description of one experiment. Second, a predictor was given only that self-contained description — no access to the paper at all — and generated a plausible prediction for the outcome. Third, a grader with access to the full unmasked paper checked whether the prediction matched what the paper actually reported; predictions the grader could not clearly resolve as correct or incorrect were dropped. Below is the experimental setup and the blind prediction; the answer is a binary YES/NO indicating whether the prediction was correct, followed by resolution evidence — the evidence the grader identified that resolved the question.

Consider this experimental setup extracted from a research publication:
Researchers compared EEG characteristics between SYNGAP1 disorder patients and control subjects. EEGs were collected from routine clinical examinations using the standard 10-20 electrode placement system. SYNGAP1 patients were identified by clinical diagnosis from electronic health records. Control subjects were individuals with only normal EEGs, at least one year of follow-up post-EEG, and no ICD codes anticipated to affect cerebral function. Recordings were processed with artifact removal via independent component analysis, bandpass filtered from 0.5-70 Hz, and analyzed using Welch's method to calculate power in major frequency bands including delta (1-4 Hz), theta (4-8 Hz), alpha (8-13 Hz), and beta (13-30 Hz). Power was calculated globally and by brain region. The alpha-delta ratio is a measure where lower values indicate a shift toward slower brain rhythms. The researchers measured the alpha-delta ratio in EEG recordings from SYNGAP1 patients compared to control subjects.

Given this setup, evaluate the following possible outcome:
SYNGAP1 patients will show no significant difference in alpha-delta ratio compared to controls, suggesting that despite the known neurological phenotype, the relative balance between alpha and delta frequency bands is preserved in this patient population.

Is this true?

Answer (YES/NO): NO